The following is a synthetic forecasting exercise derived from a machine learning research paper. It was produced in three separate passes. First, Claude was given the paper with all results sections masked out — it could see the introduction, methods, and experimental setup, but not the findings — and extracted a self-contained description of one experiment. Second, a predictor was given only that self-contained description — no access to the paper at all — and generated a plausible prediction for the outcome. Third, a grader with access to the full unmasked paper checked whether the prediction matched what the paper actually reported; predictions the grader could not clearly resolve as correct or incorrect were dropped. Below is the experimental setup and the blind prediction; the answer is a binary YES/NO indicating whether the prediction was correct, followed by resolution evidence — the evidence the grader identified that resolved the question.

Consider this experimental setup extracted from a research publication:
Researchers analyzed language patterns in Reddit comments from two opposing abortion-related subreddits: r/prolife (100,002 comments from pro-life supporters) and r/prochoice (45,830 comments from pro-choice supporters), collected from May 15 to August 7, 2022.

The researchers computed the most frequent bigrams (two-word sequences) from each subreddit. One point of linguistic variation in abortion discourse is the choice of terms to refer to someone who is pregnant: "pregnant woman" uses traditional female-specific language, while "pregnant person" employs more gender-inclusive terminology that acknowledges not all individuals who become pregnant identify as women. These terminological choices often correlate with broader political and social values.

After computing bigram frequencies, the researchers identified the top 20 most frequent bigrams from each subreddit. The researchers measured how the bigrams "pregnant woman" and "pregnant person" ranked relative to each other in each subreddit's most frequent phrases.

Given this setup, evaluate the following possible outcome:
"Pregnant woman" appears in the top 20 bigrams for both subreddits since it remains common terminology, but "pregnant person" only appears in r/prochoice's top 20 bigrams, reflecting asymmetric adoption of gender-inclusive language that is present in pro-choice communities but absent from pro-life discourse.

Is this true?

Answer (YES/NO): YES